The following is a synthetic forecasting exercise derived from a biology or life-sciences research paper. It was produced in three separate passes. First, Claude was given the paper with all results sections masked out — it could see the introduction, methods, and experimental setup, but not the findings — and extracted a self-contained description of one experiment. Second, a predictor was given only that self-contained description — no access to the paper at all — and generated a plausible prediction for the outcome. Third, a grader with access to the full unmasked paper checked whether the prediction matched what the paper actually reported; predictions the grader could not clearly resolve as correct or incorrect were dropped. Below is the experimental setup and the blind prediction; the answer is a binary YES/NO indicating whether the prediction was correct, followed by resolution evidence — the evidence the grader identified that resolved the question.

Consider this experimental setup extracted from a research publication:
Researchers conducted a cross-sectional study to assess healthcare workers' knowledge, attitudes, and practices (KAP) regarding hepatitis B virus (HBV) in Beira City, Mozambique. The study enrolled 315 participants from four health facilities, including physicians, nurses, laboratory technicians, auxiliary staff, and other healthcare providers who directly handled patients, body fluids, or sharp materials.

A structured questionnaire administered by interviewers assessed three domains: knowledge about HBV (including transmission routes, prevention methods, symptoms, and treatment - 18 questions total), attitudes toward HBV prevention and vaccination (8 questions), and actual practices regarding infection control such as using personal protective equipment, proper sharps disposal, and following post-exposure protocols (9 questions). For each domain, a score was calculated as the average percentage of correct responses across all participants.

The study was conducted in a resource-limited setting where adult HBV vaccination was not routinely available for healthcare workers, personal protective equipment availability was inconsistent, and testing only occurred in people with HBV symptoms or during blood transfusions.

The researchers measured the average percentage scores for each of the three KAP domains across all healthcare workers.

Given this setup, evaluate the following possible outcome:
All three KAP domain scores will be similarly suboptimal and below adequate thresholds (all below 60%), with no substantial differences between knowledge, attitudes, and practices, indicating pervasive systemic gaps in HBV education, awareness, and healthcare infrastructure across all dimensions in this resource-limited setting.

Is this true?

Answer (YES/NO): NO